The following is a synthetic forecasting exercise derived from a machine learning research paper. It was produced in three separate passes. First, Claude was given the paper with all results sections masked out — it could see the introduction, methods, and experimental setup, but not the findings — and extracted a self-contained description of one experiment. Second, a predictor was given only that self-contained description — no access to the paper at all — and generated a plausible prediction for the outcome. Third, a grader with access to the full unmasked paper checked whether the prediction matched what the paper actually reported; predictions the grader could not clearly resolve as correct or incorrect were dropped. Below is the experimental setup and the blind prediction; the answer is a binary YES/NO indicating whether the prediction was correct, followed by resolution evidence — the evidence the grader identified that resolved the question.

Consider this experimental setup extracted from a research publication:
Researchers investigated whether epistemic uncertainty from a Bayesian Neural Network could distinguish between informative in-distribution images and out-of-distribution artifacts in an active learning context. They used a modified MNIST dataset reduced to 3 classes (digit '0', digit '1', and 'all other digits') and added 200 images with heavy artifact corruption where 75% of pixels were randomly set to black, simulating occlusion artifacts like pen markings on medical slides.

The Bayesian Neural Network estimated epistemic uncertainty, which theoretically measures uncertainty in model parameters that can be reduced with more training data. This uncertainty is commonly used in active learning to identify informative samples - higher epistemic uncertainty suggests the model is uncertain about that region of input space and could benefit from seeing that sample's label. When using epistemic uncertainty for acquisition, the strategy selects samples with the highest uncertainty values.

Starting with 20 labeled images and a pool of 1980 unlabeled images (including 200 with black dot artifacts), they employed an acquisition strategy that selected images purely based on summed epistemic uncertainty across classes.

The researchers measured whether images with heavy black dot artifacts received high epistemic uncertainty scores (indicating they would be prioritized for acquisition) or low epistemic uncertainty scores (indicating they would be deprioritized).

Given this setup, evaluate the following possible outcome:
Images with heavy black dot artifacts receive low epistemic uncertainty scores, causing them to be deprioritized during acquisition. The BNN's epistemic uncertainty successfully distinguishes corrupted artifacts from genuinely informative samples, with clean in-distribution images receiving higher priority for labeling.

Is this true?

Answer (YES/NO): NO